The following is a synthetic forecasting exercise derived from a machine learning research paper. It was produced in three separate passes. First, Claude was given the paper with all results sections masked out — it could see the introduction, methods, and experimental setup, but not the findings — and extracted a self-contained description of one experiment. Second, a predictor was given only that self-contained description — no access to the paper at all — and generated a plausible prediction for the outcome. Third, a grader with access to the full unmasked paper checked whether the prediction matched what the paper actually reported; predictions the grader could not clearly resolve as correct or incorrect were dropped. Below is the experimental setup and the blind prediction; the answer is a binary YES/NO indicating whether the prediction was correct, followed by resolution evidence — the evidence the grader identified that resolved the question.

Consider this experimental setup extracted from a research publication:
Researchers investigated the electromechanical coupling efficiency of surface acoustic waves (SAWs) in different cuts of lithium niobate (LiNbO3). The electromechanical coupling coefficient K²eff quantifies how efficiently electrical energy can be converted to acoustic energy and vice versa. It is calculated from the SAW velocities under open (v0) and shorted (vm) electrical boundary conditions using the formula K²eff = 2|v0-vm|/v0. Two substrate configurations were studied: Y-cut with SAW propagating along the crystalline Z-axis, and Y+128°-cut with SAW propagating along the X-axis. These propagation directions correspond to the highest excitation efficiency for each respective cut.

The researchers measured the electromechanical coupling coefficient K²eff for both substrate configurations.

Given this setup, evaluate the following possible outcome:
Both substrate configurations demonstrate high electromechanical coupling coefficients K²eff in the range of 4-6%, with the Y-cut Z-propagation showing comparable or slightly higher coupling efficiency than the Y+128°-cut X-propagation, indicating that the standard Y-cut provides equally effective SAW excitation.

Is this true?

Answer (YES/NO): NO